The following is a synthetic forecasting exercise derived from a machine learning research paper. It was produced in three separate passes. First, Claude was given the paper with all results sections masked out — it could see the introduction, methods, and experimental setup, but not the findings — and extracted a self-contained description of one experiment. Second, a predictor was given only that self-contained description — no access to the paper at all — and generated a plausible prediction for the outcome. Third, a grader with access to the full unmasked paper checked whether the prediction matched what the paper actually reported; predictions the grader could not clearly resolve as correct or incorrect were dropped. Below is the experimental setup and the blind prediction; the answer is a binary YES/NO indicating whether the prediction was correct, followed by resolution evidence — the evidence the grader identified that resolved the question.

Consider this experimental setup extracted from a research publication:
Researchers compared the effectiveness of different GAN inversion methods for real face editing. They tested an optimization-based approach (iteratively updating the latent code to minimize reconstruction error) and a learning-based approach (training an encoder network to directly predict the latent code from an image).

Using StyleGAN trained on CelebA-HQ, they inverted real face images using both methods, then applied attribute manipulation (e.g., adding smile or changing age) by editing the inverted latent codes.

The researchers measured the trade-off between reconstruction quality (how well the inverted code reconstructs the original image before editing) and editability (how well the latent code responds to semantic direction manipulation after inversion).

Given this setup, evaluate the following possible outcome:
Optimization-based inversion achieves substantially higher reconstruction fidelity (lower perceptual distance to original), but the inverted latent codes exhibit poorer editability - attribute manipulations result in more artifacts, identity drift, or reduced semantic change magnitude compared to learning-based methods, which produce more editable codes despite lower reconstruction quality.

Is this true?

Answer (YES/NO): NO